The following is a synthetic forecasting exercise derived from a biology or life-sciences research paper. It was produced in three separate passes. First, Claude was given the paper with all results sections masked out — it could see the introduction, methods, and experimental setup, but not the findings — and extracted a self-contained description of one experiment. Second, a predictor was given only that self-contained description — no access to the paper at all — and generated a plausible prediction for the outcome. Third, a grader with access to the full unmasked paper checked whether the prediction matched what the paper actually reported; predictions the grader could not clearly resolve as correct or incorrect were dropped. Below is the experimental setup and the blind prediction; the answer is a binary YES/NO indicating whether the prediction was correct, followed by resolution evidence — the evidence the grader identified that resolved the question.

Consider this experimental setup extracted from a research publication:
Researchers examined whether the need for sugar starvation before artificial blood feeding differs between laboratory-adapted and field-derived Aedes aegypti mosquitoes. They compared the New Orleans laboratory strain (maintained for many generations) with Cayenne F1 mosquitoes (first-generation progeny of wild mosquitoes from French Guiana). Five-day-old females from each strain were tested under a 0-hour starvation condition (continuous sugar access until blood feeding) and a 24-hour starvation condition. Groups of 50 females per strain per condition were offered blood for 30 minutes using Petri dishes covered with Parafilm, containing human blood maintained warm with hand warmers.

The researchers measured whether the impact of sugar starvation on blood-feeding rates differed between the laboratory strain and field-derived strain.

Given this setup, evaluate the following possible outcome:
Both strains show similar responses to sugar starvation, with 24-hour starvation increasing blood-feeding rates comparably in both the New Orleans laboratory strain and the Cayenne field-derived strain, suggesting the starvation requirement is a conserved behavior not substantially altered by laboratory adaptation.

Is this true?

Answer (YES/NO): NO